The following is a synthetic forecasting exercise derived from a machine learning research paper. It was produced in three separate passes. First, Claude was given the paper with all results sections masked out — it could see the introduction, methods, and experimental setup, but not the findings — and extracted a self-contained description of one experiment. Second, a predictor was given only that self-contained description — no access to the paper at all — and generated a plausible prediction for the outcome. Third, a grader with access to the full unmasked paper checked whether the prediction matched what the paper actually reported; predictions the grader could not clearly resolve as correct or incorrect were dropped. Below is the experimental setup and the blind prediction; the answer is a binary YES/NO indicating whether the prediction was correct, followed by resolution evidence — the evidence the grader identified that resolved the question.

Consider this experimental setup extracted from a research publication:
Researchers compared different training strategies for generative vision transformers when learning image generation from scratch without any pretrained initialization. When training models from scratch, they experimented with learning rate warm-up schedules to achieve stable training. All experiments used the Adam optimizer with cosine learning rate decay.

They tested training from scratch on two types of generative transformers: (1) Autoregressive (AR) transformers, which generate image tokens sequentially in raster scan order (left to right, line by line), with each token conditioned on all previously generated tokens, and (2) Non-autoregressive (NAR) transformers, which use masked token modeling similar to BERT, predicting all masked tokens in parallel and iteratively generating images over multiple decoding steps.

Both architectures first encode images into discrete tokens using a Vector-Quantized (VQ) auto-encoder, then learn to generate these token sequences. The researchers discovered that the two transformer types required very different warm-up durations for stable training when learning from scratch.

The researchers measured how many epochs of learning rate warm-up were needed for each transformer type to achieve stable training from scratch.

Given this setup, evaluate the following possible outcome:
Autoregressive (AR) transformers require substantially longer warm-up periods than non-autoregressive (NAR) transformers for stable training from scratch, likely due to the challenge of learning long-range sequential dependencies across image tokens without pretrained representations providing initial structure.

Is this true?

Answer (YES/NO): NO